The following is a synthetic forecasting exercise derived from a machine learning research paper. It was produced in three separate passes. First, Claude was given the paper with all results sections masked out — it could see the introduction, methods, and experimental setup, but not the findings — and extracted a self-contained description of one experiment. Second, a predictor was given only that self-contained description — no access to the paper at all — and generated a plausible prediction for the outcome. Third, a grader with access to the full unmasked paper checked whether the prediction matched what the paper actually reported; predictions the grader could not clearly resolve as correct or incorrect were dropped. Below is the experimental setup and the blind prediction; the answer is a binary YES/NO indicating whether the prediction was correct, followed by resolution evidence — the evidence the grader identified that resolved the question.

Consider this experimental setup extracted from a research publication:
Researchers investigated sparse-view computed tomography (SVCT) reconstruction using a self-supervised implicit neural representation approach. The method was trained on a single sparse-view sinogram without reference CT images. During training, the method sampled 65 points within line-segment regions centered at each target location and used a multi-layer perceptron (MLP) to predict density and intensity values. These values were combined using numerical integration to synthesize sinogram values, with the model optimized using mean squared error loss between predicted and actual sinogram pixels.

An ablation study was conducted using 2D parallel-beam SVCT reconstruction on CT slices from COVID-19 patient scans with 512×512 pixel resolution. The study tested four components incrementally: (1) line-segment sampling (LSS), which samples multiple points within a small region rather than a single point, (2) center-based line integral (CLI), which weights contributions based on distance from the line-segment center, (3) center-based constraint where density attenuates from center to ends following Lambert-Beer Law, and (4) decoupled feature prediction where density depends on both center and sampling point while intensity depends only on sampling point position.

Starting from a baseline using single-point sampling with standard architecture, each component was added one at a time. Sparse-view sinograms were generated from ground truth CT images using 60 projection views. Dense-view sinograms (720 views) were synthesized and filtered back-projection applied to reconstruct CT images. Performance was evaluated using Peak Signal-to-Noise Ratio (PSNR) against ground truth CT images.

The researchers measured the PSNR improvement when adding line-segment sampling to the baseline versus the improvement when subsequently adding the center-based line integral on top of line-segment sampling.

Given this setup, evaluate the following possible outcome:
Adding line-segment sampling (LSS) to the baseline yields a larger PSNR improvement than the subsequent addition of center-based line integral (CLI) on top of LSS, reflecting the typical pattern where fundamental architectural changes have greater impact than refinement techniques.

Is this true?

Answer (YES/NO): YES